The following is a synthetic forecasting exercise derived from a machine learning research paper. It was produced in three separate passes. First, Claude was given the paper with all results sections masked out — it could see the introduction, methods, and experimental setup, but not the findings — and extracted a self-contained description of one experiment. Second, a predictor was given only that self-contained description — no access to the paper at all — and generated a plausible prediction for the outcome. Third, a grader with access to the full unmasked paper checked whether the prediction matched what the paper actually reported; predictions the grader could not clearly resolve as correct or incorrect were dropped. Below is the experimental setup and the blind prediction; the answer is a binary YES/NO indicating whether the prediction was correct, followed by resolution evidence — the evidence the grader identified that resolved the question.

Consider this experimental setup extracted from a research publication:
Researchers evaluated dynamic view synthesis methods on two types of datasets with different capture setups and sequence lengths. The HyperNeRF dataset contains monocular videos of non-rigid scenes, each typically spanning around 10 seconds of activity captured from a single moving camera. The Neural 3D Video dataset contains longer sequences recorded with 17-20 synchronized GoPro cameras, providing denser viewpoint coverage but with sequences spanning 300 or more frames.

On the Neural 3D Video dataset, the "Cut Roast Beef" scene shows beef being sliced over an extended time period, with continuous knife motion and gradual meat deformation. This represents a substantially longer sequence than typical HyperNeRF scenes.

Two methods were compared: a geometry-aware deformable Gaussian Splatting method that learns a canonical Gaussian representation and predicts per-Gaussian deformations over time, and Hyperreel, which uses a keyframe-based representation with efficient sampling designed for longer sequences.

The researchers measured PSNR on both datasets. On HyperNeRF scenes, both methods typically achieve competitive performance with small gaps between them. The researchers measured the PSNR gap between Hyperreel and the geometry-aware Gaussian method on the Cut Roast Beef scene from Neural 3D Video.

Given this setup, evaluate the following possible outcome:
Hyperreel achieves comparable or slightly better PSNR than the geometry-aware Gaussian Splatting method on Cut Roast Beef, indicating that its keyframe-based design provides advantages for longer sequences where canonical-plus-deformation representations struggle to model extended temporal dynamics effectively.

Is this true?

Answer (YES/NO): NO